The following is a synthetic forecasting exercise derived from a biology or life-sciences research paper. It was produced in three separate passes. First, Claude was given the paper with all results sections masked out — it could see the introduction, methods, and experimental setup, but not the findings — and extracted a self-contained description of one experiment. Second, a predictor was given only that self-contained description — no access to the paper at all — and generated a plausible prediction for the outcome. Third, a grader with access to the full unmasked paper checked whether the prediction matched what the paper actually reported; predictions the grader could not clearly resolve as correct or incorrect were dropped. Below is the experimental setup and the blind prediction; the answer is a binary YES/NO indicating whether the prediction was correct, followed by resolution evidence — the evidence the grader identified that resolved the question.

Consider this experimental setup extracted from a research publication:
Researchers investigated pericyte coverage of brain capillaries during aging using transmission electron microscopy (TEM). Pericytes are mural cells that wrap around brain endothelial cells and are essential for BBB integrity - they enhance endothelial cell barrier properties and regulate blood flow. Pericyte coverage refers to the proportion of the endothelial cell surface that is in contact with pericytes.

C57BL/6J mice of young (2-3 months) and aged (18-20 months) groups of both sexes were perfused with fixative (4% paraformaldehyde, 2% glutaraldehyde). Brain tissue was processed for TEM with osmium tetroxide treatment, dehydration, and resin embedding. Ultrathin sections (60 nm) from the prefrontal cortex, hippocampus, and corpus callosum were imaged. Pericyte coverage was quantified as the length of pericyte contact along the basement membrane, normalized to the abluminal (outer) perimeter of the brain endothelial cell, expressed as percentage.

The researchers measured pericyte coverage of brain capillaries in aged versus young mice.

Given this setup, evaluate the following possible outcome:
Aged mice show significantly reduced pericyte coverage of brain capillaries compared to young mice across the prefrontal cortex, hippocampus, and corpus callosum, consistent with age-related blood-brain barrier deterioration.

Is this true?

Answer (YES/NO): NO